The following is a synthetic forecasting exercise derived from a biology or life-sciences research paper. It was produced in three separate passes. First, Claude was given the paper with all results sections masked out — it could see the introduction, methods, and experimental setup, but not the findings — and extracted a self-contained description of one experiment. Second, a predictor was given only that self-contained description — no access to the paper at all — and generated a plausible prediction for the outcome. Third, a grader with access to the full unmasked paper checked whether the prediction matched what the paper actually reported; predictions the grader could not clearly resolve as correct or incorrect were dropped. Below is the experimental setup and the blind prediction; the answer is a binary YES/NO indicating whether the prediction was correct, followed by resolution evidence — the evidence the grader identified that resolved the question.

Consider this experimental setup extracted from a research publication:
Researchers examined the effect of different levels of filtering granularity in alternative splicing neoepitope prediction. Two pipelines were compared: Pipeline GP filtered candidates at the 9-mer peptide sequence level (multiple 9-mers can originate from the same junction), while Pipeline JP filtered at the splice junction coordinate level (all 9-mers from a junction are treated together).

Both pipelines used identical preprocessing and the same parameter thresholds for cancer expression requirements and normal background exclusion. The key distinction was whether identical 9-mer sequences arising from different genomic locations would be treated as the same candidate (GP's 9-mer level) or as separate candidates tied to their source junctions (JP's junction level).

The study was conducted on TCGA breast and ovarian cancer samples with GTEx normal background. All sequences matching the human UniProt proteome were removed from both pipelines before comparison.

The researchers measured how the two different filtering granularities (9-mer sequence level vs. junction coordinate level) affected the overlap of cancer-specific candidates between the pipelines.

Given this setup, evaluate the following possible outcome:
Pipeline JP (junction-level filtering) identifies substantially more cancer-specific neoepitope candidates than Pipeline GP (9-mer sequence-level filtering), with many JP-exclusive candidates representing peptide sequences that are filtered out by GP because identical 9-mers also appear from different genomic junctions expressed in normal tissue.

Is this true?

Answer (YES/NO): YES